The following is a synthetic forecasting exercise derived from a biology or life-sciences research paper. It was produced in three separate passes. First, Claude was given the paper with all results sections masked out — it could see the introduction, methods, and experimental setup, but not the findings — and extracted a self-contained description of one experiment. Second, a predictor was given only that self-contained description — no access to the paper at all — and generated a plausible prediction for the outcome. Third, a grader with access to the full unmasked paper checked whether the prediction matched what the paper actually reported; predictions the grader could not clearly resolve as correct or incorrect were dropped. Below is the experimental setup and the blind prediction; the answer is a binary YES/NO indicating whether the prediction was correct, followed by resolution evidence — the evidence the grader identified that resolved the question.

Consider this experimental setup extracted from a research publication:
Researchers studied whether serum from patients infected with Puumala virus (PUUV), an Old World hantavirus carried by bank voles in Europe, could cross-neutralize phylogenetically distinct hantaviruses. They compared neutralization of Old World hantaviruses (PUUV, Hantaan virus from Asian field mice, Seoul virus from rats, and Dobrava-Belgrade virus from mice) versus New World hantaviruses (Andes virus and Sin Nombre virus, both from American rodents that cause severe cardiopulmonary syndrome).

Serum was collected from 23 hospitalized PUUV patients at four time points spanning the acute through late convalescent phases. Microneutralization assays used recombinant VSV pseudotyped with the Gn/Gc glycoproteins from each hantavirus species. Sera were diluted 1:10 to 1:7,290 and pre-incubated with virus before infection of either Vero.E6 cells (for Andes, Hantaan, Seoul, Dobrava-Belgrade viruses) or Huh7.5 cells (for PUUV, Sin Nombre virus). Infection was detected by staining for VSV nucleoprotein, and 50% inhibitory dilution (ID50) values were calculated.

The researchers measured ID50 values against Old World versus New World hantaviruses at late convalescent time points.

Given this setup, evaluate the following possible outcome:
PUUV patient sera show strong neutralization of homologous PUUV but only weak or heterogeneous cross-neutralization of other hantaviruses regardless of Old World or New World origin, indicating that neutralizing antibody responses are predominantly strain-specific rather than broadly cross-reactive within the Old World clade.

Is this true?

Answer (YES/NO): NO